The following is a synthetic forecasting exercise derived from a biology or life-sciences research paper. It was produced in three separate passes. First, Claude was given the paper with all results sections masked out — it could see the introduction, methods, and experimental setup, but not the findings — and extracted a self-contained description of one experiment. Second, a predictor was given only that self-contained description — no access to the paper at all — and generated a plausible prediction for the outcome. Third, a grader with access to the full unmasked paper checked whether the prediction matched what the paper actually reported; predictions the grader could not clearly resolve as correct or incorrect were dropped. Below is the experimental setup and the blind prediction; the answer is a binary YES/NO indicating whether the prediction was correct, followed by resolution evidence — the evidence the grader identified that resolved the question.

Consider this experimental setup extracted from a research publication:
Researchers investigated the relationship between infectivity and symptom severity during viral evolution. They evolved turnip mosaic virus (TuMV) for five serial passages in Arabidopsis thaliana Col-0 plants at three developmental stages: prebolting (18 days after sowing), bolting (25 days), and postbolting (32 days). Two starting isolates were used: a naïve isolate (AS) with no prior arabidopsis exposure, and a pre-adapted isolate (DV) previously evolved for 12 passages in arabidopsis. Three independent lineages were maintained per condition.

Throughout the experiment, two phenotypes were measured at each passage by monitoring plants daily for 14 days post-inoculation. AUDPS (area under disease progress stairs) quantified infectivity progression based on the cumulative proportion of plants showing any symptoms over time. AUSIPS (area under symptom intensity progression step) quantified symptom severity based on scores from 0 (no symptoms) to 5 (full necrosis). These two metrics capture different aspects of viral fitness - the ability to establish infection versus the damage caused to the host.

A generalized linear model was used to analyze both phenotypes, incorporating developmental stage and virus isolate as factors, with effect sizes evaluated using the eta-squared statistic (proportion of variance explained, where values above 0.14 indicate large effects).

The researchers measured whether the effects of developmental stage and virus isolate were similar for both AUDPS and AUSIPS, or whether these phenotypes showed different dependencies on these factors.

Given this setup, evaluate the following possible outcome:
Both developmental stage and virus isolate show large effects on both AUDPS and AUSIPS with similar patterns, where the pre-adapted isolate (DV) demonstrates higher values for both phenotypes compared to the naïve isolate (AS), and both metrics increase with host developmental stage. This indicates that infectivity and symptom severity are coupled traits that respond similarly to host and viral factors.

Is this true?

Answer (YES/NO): YES